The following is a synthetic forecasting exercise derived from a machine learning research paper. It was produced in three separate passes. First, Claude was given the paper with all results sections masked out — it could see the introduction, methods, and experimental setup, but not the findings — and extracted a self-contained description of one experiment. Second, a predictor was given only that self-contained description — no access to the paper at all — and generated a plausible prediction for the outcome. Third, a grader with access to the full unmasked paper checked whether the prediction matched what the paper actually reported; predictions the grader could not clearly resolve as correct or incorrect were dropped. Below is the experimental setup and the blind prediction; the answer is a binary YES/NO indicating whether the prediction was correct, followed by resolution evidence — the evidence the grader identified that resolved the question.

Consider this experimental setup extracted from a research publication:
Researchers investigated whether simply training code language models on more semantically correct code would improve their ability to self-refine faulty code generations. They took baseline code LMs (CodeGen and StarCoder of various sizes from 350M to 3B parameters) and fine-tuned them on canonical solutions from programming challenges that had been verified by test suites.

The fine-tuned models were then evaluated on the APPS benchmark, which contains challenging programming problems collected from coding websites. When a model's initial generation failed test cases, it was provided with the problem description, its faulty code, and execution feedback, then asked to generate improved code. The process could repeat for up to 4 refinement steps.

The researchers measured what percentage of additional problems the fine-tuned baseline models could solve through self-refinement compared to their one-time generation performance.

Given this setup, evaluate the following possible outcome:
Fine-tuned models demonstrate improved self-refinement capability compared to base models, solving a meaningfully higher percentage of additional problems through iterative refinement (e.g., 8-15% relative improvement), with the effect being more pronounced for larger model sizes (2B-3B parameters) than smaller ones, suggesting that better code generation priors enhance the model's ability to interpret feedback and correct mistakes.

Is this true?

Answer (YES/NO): NO